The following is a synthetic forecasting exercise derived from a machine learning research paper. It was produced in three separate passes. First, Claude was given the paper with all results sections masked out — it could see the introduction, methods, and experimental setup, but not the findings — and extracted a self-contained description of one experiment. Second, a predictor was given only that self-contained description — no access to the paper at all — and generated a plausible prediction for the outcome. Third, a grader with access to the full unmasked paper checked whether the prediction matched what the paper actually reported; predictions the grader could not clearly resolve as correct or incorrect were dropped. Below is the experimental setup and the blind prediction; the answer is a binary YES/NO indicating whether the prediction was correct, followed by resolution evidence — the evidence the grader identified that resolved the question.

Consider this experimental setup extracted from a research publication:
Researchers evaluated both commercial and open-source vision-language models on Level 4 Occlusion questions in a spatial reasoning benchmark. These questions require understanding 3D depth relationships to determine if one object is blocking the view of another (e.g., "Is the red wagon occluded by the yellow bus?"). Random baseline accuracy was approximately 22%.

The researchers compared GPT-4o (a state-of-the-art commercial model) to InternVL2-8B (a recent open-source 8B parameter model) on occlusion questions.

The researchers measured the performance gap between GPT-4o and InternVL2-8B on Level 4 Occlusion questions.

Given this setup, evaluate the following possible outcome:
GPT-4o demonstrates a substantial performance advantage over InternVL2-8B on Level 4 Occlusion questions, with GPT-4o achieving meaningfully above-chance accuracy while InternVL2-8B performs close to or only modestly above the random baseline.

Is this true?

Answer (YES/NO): YES